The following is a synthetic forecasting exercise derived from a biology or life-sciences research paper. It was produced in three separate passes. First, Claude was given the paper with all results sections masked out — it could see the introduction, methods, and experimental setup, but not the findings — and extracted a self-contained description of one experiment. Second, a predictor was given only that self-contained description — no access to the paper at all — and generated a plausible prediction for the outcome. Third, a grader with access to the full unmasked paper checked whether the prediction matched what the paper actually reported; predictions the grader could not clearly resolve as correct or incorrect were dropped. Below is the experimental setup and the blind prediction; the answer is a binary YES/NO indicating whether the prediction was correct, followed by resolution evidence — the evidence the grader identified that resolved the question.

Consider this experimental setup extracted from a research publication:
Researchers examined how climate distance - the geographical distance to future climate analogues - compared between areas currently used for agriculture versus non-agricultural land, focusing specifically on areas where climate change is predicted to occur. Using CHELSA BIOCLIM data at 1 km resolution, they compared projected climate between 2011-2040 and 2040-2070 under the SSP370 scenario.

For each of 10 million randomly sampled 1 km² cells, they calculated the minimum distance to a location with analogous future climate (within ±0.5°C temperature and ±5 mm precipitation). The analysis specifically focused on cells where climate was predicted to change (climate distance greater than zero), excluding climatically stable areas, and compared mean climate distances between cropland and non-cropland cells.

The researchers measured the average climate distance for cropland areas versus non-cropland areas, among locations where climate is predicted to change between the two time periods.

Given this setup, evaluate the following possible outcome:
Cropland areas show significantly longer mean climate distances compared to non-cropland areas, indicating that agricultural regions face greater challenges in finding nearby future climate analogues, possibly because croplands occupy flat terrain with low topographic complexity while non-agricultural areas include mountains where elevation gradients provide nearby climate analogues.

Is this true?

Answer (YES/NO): YES